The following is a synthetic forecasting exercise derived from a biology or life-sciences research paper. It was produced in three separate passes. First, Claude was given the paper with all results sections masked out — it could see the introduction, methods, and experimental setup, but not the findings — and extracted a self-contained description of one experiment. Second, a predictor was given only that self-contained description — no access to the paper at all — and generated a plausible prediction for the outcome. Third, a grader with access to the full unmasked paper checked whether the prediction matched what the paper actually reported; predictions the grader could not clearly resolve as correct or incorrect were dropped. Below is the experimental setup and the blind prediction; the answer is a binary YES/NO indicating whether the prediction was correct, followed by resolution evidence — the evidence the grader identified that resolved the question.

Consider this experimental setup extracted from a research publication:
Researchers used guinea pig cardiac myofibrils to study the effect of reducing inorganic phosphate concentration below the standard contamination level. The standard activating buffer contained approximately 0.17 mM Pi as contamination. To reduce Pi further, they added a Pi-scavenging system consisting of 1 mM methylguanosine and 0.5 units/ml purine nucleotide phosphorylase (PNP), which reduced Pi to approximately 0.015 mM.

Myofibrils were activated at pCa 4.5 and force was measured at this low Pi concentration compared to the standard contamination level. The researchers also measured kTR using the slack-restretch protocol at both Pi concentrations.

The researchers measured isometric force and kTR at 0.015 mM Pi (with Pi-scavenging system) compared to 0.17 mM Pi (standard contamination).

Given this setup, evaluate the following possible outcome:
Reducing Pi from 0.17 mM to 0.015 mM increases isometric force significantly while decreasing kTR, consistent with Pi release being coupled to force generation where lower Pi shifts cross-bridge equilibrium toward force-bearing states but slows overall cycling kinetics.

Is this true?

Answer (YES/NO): NO